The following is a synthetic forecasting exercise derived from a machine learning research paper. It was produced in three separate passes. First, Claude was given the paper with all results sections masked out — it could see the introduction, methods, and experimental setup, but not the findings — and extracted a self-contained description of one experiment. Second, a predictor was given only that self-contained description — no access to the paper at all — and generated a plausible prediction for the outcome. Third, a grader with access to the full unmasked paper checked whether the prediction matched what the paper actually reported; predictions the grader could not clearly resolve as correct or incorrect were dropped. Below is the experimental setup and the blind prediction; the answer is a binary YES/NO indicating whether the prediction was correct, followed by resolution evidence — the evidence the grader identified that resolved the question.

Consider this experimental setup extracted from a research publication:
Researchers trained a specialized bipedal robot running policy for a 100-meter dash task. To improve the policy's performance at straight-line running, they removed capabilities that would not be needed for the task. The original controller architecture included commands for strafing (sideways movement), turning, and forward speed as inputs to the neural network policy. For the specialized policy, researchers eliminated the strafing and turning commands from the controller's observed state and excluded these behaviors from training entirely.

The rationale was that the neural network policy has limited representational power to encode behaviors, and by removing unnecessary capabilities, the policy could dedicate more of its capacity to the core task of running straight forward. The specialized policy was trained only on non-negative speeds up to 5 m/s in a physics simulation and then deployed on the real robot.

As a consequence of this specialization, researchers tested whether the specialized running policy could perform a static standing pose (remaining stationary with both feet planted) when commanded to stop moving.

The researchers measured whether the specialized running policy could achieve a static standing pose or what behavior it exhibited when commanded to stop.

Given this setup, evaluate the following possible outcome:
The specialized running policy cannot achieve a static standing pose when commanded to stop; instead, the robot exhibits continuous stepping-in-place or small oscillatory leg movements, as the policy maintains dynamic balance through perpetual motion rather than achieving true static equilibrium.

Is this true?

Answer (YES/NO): YES